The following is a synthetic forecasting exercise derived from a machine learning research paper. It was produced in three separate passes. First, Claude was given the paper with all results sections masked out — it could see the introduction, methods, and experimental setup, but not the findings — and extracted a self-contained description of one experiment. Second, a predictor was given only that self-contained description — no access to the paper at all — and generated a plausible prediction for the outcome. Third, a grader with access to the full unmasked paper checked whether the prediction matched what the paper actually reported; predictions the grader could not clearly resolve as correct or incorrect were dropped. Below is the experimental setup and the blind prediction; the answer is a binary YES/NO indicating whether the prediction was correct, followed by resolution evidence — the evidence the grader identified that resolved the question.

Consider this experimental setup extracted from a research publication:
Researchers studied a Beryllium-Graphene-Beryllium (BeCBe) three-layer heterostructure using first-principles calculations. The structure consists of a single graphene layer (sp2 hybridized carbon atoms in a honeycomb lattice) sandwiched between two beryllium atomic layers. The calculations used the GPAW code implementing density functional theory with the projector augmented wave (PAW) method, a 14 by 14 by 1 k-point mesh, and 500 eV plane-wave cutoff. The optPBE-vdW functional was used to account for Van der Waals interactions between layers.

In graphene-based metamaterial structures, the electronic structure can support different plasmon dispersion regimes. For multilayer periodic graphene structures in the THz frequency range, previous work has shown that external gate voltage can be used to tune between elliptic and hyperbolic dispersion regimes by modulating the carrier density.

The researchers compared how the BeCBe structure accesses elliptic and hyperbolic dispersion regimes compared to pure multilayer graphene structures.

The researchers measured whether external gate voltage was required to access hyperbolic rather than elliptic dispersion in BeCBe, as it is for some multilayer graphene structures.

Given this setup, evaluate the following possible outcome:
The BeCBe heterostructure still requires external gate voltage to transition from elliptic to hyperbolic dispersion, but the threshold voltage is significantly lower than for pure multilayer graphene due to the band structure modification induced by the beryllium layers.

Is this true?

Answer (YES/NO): NO